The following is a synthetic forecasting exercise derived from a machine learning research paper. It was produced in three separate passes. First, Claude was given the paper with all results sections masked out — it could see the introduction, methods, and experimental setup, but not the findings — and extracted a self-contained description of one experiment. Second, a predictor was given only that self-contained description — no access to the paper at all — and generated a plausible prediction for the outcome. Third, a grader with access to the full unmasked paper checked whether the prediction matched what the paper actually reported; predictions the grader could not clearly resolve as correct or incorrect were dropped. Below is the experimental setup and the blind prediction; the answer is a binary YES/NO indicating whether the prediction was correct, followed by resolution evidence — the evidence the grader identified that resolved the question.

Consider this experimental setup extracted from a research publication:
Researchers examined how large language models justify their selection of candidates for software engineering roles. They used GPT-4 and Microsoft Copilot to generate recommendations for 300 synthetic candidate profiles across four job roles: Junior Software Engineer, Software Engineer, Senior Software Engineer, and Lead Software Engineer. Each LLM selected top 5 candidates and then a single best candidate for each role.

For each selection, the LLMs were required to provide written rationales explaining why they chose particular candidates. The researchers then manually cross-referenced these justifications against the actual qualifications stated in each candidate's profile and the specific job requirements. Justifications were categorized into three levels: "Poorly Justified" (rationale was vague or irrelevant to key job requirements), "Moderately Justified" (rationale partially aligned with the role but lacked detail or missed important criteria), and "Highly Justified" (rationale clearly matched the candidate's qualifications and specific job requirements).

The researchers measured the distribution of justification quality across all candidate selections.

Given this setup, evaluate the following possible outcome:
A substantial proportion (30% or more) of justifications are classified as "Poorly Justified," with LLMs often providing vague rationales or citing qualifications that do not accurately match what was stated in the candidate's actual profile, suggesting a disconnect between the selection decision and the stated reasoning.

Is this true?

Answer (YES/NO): YES